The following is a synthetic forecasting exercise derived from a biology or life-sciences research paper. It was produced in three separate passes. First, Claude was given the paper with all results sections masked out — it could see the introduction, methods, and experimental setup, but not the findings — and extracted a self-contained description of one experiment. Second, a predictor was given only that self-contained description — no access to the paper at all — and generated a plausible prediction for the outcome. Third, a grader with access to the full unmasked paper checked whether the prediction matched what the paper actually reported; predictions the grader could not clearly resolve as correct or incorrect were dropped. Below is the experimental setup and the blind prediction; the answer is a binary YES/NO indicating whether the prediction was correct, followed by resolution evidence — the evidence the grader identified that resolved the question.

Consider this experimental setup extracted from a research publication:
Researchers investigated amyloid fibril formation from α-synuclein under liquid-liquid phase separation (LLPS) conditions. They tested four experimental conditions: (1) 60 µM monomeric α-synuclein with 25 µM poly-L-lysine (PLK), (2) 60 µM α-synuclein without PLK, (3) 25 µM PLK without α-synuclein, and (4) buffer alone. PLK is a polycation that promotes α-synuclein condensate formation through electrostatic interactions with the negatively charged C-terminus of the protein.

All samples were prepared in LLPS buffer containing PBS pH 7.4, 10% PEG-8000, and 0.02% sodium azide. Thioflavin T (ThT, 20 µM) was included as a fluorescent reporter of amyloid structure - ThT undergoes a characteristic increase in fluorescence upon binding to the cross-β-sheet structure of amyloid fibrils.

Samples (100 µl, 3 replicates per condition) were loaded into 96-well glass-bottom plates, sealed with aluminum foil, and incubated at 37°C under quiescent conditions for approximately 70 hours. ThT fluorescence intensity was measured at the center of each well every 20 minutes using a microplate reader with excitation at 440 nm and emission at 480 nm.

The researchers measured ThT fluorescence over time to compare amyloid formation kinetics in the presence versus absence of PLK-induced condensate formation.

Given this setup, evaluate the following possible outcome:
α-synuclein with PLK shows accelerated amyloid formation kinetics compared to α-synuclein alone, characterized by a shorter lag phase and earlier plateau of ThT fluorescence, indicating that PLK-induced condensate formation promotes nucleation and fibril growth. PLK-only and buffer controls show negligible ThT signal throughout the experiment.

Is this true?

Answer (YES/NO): YES